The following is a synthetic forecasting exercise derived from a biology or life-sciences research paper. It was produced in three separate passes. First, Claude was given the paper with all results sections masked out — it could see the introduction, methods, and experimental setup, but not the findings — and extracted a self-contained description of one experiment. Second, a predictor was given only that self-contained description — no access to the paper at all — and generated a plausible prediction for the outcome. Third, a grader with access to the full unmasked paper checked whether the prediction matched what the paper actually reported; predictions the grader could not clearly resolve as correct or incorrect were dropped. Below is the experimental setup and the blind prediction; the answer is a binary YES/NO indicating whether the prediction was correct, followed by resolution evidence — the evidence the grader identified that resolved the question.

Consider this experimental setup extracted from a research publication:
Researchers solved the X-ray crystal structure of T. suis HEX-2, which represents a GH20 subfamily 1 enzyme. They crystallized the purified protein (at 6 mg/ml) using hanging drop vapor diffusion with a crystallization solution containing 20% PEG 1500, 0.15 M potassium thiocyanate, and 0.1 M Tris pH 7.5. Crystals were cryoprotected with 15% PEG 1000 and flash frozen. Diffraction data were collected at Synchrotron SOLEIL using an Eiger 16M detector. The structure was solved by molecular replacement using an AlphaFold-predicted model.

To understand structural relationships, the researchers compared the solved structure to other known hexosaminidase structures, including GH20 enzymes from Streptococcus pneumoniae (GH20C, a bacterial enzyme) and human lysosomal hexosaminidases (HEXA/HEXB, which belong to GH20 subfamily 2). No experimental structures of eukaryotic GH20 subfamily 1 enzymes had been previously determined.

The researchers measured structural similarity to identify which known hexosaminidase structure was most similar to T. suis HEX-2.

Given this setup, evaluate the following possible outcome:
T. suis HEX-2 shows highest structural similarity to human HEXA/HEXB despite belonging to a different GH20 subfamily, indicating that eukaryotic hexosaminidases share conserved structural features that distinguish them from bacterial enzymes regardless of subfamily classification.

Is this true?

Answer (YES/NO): NO